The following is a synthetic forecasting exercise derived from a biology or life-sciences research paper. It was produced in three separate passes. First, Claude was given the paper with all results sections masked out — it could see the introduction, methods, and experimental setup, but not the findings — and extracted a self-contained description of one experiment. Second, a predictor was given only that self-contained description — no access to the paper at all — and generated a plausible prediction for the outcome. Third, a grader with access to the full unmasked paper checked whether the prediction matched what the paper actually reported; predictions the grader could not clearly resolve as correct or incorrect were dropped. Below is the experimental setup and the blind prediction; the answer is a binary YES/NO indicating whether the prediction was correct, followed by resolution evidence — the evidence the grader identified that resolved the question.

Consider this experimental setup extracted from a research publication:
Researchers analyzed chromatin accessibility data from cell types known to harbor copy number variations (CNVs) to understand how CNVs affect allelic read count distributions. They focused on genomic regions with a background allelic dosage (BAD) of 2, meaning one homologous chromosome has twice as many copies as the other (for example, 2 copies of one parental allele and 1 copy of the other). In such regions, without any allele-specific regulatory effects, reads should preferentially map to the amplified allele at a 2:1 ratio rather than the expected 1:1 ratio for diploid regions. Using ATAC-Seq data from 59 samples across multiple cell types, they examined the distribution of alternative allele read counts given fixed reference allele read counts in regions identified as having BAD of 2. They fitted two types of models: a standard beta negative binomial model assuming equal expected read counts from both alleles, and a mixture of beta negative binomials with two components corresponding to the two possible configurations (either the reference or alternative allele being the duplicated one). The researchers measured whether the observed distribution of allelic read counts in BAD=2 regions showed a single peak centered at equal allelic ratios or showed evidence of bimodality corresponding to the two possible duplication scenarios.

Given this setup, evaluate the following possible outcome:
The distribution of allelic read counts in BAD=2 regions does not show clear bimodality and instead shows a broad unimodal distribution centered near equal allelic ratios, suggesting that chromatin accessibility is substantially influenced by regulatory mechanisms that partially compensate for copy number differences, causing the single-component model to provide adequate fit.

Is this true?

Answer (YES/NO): NO